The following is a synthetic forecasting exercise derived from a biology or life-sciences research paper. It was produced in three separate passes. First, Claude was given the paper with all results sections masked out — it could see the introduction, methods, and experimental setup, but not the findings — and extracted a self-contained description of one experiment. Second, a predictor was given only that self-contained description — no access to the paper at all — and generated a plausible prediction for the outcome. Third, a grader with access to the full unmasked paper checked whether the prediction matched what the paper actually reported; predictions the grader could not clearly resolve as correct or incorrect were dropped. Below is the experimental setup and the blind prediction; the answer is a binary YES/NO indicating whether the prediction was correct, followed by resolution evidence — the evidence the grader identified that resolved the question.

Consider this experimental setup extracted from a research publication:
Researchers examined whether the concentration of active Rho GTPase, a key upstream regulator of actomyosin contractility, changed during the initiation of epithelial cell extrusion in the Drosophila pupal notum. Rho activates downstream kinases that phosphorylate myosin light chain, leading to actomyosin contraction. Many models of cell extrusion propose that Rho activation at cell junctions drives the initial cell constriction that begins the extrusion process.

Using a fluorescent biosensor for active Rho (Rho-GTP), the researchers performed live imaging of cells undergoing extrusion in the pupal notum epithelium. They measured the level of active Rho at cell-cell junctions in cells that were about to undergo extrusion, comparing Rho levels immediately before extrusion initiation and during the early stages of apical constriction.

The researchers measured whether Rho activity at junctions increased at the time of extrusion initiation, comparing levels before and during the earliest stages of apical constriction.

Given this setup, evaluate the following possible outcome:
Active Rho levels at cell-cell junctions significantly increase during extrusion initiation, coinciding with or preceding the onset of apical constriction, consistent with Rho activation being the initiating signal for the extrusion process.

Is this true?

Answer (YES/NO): NO